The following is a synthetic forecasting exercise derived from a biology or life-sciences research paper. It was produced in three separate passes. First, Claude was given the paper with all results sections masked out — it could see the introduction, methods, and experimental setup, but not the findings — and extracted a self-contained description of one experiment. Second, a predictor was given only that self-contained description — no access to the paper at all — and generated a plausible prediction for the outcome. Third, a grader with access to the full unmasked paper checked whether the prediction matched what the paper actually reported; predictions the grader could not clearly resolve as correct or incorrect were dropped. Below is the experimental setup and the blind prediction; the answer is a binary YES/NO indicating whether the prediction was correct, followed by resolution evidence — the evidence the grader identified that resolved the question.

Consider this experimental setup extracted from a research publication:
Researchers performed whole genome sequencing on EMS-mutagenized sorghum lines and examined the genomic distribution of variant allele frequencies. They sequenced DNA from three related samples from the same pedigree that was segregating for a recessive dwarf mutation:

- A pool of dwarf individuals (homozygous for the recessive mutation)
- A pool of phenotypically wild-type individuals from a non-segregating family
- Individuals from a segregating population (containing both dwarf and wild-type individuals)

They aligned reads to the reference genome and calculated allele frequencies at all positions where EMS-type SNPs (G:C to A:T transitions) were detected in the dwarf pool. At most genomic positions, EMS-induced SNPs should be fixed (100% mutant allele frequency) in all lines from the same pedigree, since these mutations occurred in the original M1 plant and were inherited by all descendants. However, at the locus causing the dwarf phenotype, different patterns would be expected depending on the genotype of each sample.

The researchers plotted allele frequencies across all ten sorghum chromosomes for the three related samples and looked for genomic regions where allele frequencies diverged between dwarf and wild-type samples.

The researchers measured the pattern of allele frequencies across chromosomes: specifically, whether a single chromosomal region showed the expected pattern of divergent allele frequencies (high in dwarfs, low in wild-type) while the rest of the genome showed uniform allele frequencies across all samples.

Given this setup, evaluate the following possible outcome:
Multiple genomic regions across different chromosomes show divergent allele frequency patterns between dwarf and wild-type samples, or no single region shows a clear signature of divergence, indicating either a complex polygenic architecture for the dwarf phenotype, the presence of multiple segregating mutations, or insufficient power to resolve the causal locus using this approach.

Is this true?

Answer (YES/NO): NO